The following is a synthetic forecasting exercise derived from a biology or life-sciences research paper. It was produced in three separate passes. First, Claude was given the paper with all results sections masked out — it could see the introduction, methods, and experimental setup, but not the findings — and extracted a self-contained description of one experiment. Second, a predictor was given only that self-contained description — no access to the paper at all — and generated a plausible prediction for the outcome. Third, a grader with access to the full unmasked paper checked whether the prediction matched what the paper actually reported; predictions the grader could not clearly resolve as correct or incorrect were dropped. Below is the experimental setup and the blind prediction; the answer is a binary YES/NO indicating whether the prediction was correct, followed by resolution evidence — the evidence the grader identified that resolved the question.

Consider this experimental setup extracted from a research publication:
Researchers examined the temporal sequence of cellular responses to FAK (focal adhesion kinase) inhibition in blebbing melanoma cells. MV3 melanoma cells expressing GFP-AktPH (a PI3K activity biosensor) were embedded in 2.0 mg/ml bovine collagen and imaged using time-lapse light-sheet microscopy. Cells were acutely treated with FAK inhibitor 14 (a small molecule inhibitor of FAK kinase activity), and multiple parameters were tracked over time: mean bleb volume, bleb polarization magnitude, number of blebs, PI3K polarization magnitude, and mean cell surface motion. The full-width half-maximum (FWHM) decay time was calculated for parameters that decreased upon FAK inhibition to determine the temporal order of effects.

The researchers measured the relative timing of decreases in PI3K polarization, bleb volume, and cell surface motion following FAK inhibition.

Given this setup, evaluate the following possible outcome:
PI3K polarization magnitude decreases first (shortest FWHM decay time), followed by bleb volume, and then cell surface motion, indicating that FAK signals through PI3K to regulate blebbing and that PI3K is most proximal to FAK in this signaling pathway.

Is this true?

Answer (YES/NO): YES